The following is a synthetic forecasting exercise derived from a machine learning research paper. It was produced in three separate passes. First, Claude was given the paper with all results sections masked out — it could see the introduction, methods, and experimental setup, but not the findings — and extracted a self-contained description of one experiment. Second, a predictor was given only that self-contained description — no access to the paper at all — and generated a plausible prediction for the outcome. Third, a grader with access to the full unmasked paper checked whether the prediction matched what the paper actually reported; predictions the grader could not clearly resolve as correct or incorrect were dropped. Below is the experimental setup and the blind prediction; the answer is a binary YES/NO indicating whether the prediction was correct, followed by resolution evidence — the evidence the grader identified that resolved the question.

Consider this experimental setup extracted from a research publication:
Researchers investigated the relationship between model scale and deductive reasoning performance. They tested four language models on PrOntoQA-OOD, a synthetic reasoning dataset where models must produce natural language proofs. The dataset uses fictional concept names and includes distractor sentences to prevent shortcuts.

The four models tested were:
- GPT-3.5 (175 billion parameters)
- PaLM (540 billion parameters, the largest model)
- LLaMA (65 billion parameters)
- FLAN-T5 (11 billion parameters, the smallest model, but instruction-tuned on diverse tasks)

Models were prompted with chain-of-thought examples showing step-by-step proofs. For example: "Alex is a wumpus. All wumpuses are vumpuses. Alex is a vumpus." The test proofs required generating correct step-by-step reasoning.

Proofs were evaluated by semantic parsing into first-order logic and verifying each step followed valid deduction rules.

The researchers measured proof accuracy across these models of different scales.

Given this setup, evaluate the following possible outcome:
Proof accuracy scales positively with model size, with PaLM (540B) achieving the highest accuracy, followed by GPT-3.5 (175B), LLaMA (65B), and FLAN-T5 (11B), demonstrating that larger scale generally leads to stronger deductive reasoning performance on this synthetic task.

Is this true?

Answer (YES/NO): NO